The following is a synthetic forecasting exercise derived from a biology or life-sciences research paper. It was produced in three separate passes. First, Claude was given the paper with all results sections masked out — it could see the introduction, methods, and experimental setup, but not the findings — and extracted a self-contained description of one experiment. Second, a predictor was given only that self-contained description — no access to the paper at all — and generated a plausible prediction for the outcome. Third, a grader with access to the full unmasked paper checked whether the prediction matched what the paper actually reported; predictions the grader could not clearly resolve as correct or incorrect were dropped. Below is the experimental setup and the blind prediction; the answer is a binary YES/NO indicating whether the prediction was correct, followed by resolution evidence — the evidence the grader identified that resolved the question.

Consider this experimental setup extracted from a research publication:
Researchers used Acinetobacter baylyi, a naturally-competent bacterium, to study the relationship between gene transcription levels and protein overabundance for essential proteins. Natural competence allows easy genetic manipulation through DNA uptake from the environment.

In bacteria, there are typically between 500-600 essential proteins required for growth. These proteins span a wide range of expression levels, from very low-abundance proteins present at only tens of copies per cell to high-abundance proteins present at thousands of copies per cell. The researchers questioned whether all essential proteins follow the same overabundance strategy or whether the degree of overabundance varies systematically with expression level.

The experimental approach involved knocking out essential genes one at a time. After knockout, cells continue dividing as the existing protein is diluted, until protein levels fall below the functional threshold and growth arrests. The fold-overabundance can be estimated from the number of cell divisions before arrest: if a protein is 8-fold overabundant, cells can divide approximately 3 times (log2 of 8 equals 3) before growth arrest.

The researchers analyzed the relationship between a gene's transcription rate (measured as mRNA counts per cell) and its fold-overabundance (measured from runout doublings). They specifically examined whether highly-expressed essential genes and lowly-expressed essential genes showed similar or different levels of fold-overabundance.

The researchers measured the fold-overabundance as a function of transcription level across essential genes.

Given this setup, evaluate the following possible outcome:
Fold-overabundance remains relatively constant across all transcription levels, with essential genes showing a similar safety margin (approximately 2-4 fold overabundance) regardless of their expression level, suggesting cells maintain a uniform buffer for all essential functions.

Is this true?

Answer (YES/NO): NO